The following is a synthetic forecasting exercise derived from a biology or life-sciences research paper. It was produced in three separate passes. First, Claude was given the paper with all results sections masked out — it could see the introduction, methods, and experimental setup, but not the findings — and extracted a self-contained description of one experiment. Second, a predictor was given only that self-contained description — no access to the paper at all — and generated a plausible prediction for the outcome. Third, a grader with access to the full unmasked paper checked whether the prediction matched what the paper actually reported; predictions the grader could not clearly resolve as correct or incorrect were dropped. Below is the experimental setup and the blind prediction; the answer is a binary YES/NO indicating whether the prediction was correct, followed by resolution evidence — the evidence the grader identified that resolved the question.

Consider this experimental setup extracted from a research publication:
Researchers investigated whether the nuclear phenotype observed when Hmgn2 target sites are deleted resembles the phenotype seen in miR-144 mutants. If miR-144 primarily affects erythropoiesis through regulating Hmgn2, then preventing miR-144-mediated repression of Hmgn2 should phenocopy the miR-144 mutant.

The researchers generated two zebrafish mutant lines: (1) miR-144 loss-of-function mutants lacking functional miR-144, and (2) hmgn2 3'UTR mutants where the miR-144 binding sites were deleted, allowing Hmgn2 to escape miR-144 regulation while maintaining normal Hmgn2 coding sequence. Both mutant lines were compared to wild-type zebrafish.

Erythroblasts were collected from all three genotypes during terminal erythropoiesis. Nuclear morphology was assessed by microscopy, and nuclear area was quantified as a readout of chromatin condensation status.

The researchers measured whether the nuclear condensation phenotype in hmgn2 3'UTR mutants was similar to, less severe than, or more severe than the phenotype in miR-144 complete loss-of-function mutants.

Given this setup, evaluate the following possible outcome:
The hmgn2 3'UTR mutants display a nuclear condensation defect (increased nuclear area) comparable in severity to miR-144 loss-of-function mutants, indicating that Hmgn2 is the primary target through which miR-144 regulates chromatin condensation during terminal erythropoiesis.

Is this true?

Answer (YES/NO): NO